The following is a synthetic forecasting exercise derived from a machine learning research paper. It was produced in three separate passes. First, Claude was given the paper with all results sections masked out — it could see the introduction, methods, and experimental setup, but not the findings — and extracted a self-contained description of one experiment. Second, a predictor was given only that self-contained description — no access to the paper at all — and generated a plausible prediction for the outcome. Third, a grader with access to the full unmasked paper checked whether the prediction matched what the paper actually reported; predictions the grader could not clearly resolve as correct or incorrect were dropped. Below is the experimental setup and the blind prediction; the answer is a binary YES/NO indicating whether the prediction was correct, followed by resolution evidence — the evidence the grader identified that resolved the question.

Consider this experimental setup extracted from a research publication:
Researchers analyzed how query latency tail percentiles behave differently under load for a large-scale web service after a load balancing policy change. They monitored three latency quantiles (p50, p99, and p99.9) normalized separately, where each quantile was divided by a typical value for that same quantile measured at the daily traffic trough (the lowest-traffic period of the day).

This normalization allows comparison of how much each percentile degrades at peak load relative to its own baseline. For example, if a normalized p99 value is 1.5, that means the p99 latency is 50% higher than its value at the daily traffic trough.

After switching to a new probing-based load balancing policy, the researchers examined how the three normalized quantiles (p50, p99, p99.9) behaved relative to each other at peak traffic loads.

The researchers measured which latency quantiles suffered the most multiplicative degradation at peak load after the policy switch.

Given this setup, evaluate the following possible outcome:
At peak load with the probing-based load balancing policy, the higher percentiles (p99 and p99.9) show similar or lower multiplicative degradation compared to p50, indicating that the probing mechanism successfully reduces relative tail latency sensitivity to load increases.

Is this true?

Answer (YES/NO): YES